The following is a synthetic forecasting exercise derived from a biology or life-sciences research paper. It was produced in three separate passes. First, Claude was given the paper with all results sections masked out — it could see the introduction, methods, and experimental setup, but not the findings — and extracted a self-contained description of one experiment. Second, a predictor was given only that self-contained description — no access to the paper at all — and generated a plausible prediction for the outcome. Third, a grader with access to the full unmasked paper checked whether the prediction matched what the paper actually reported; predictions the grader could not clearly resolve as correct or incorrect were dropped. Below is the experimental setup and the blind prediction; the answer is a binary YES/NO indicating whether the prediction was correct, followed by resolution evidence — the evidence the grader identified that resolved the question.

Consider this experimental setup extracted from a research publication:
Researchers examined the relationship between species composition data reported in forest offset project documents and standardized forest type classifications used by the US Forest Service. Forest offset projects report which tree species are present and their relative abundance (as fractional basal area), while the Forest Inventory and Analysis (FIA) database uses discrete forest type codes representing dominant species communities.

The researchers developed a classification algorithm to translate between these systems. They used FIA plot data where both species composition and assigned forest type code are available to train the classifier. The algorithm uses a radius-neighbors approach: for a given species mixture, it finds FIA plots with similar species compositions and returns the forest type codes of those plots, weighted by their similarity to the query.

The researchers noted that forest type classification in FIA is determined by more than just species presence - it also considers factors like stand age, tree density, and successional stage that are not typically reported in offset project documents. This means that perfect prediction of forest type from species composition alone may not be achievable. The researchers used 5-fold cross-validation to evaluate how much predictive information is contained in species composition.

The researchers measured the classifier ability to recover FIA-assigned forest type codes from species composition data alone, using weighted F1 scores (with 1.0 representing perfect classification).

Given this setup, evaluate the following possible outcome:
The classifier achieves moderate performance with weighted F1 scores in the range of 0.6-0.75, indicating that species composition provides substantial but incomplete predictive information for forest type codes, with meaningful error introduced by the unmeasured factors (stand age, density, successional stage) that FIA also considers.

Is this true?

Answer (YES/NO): NO